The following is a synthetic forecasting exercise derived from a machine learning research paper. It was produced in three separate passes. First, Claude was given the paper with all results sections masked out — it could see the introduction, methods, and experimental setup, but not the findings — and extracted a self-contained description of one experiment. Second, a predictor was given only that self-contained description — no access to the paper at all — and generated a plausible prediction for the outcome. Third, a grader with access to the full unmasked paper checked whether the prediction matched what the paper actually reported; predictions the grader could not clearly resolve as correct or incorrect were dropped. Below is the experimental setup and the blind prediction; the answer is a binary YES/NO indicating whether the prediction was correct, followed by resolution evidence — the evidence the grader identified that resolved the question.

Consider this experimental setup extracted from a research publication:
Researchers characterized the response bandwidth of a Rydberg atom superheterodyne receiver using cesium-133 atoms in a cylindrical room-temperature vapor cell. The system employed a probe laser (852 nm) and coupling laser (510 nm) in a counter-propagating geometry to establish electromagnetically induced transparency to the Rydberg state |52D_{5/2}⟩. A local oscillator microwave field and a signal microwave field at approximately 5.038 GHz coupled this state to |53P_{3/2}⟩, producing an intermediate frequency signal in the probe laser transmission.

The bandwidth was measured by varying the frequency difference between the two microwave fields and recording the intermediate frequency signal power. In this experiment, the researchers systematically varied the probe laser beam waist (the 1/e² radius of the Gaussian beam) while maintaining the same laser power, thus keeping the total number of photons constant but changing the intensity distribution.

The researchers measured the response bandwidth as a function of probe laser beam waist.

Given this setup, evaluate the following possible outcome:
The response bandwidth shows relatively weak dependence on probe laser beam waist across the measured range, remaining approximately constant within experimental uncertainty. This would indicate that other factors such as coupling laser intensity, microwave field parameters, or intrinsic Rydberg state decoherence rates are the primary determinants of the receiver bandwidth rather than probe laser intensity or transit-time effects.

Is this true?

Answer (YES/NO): NO